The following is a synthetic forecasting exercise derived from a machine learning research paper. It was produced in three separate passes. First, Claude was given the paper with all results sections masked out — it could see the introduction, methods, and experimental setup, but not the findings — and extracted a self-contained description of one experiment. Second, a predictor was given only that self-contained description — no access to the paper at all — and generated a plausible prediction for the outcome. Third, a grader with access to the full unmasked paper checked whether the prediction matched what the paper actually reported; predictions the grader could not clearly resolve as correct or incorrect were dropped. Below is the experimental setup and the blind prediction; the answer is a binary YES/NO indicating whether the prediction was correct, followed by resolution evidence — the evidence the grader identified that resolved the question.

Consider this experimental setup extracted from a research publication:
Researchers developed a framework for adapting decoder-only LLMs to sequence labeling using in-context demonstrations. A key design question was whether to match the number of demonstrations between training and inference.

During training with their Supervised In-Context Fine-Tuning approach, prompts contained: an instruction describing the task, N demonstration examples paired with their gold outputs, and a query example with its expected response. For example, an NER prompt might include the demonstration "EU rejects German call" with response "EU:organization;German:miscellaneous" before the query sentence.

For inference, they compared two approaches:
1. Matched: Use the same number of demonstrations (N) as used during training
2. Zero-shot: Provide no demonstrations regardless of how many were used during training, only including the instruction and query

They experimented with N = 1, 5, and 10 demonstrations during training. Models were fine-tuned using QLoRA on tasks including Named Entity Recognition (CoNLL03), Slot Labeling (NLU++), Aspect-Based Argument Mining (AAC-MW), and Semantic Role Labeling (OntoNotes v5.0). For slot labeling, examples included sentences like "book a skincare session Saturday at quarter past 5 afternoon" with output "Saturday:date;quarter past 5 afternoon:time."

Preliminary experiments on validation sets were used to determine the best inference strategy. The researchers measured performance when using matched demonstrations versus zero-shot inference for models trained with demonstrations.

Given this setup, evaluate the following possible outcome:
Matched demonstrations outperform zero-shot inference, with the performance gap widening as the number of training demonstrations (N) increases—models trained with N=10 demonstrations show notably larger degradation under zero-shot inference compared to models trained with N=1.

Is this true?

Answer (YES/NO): NO